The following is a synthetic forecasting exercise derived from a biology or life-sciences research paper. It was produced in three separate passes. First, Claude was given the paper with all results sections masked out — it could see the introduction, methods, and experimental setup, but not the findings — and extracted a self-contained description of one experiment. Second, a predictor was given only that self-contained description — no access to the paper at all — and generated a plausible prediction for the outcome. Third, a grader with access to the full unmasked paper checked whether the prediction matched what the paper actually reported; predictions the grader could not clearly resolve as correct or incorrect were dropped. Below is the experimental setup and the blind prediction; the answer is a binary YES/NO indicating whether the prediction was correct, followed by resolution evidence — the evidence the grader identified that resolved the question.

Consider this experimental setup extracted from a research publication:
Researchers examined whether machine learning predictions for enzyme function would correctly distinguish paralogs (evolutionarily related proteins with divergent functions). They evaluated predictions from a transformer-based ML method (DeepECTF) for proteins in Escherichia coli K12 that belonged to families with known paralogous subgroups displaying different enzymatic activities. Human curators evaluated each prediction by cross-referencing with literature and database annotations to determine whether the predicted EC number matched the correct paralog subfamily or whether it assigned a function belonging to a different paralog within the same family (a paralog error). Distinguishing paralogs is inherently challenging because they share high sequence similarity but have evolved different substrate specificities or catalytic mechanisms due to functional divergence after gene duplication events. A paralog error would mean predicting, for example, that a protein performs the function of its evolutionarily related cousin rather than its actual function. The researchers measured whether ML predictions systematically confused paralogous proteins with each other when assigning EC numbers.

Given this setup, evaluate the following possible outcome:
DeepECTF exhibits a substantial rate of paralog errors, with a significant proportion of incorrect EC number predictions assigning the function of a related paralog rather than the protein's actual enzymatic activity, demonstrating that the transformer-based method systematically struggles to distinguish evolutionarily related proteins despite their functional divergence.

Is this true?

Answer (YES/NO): YES